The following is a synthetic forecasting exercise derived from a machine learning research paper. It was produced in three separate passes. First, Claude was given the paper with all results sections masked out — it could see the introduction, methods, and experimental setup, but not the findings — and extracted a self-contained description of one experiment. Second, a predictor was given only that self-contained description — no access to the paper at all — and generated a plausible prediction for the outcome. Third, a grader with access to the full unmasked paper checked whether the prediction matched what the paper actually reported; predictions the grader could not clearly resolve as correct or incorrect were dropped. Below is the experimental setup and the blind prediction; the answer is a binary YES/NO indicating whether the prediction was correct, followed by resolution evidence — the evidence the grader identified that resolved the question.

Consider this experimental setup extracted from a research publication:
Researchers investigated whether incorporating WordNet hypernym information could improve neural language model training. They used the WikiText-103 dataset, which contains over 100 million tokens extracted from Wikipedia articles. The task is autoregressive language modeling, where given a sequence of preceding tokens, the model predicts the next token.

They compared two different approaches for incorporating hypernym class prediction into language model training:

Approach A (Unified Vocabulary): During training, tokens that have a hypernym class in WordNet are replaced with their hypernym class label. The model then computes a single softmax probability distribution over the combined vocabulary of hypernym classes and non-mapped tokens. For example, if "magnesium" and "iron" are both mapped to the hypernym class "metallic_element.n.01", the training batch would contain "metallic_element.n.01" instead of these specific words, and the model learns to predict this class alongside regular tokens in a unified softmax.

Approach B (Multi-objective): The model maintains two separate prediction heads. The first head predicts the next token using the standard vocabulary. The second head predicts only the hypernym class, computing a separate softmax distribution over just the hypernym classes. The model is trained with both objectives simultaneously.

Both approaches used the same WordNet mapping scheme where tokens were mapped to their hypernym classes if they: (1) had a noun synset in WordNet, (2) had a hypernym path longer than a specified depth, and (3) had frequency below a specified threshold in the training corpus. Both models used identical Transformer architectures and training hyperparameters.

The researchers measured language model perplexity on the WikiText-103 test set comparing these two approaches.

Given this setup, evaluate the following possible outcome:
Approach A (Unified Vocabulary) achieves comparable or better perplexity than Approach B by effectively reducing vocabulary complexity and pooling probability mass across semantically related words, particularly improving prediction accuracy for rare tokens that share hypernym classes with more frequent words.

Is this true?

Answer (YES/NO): YES